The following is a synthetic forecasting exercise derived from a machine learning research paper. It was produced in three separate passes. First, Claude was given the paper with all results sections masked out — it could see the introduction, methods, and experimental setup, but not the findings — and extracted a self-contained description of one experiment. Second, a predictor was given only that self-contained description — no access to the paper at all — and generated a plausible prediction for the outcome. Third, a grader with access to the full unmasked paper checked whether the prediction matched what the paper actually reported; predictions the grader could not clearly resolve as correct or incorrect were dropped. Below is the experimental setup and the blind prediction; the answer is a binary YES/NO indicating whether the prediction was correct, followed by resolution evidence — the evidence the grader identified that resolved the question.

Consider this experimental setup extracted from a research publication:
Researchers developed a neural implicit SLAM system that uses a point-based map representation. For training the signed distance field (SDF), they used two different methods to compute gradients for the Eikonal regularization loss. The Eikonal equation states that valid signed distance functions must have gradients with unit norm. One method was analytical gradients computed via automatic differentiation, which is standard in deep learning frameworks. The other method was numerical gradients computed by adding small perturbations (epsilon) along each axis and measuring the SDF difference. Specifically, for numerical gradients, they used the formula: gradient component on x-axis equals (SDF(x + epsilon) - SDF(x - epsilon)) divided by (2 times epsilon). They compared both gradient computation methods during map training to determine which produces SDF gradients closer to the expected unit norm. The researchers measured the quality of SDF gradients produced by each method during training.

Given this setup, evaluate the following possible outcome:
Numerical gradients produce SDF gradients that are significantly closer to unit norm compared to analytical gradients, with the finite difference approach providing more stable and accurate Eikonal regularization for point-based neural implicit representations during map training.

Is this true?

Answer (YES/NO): YES